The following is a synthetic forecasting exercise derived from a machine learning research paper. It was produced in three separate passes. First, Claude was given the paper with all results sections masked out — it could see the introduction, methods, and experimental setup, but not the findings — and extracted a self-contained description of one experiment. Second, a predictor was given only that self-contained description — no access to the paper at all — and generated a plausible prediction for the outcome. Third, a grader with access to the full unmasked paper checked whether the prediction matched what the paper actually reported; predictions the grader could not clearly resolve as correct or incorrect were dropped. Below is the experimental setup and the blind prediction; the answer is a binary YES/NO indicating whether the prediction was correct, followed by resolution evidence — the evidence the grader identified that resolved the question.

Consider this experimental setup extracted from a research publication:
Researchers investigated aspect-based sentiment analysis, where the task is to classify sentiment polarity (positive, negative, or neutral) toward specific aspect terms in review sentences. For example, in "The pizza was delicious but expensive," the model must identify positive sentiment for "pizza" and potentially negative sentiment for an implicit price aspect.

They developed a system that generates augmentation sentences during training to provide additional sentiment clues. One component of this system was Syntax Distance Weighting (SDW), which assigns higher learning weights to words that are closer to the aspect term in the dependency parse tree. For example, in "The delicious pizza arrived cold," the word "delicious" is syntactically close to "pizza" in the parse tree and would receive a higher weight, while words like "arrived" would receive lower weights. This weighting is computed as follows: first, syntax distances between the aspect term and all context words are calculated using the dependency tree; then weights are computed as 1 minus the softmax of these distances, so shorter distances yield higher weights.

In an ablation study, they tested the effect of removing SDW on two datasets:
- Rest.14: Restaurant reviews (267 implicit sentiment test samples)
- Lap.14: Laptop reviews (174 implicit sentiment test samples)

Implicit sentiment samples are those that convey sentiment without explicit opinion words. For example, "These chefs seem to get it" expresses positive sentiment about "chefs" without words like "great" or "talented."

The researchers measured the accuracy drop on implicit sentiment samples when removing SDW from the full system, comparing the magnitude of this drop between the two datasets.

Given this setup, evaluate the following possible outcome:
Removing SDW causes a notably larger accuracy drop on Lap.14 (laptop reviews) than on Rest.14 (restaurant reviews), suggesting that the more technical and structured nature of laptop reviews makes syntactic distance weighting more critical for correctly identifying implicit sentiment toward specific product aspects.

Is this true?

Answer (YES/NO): NO